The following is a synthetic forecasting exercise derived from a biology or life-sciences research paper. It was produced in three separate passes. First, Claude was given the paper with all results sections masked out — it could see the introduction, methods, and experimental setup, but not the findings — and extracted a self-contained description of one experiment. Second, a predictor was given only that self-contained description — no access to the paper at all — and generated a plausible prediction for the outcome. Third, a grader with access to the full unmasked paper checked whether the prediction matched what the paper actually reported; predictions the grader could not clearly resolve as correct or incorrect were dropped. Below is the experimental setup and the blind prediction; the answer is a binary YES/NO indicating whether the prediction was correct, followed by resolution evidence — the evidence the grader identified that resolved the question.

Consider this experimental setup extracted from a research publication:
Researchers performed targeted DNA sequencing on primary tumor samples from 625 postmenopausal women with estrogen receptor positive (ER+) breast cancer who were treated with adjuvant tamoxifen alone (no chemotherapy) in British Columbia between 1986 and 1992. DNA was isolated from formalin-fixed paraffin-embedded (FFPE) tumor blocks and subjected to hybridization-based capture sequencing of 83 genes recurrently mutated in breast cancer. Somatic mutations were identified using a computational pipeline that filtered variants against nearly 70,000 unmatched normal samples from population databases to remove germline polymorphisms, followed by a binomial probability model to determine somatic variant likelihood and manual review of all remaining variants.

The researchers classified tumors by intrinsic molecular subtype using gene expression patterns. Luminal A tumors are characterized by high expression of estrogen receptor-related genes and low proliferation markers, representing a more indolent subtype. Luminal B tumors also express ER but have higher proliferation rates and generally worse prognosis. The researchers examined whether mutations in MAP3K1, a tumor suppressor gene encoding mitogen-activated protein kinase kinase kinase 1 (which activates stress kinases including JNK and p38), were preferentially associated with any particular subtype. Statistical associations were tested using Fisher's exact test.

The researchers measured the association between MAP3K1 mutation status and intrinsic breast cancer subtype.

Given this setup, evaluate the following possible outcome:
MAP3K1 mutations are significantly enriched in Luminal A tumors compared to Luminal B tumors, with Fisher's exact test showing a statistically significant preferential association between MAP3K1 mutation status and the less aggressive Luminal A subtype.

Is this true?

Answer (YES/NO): YES